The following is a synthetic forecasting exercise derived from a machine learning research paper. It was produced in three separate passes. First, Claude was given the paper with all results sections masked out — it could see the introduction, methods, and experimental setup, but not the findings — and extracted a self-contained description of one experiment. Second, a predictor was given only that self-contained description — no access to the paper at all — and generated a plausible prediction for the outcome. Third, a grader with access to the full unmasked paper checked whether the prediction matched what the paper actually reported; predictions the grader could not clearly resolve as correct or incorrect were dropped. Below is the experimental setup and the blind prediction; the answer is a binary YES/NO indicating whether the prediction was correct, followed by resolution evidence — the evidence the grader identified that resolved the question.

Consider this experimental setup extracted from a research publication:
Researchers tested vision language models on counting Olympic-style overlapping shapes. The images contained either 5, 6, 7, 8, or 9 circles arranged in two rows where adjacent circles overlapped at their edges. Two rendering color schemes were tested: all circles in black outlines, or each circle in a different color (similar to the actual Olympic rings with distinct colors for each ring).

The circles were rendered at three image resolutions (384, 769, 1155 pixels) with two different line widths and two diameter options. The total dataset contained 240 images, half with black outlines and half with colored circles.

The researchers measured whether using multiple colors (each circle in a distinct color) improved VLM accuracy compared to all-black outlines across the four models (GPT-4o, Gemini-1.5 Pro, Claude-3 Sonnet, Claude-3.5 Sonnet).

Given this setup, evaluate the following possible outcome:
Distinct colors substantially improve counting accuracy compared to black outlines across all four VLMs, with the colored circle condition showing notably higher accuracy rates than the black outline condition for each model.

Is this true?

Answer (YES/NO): NO